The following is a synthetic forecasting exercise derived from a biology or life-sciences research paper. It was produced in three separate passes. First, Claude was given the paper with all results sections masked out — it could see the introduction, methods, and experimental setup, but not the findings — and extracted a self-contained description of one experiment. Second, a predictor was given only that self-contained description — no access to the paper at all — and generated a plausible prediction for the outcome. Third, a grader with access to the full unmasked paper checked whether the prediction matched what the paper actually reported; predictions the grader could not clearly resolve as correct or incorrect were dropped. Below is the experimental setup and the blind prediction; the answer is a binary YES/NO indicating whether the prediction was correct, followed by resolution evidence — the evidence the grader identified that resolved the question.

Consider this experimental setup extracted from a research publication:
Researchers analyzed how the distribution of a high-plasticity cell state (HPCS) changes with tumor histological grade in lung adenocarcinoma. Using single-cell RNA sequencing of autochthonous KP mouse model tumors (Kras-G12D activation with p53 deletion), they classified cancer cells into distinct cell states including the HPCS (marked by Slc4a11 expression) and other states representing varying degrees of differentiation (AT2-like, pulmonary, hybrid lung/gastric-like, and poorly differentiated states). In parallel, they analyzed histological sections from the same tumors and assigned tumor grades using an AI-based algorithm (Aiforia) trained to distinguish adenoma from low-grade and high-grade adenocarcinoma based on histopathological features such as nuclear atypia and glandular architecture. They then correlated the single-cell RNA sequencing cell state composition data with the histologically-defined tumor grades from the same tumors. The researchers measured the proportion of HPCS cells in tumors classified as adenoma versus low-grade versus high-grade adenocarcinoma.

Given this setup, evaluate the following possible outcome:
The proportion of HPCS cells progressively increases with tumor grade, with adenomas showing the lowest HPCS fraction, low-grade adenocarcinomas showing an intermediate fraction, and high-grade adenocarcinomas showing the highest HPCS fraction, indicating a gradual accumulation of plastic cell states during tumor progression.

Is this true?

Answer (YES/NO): YES